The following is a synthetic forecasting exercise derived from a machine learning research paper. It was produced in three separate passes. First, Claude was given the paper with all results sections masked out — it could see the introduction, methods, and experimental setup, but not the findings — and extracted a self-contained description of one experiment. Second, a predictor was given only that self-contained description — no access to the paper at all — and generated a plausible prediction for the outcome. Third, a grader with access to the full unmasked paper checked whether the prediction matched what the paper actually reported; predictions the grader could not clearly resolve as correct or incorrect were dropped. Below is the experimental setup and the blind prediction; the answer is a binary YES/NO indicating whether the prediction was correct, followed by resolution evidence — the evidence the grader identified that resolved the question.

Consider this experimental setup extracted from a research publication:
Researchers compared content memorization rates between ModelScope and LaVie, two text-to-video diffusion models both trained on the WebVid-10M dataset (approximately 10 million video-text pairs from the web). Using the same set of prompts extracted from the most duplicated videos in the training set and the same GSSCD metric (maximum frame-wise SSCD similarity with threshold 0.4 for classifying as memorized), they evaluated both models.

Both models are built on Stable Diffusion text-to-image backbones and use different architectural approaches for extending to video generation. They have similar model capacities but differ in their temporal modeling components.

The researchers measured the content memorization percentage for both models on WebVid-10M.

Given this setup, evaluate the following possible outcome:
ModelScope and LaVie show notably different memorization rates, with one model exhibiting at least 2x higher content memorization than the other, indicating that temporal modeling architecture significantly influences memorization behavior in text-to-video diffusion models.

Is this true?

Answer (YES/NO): NO